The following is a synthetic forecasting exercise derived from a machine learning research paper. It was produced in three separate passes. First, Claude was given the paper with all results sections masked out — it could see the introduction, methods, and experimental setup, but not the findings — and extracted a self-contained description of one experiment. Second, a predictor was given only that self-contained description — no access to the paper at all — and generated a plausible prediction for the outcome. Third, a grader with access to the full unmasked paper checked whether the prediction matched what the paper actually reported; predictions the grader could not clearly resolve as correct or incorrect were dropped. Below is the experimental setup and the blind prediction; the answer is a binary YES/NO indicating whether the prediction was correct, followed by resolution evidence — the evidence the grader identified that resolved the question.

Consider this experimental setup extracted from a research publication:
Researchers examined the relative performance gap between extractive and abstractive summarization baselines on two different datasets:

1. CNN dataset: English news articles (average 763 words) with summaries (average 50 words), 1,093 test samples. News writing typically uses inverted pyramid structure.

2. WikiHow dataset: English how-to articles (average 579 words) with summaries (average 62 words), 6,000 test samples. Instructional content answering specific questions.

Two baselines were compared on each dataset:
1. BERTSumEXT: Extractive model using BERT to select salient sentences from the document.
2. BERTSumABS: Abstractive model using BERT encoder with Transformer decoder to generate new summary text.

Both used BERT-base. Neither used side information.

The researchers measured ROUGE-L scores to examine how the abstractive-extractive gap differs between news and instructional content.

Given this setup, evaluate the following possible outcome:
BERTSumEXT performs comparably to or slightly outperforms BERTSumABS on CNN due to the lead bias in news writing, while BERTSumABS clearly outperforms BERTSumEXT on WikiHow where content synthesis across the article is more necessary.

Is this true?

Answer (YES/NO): NO